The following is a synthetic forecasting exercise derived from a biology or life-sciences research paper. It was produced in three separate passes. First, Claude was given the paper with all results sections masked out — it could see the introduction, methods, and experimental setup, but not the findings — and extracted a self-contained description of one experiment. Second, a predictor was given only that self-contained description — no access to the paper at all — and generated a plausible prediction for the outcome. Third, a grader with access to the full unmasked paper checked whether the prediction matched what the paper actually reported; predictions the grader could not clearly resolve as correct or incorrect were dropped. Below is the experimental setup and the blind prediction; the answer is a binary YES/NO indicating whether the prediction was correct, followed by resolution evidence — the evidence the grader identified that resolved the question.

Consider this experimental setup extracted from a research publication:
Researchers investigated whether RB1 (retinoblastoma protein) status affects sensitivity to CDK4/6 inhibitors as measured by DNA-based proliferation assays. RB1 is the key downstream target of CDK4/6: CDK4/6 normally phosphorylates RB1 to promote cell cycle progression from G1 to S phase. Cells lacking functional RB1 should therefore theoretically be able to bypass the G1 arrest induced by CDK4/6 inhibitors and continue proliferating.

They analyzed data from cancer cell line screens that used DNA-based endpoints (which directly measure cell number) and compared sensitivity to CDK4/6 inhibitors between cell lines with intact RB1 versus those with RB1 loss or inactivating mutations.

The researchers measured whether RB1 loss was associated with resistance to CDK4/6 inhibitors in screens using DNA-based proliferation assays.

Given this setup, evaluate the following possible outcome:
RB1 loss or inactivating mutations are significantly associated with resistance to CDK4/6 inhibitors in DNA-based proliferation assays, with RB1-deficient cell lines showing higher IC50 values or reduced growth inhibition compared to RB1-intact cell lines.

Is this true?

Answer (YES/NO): YES